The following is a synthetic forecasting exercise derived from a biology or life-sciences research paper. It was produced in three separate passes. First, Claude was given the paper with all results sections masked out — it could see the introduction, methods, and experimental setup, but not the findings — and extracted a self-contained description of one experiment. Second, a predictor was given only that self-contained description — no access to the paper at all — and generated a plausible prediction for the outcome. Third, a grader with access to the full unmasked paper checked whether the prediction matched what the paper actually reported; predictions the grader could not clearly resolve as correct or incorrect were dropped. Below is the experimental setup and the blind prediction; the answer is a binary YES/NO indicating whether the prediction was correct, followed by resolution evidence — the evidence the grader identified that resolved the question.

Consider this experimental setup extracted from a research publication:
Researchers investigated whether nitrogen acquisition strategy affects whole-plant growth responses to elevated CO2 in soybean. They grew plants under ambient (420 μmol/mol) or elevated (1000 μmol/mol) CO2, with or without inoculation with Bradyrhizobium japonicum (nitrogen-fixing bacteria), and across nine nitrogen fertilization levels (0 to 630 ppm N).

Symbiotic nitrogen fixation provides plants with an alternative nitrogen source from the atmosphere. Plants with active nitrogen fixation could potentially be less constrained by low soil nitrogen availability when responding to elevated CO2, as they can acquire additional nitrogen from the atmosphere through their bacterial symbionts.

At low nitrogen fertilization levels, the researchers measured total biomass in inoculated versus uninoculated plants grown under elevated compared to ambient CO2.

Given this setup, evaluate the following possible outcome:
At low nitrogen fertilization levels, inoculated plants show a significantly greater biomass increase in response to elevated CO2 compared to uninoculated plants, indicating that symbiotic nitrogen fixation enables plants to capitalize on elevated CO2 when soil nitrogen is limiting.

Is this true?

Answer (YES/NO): NO